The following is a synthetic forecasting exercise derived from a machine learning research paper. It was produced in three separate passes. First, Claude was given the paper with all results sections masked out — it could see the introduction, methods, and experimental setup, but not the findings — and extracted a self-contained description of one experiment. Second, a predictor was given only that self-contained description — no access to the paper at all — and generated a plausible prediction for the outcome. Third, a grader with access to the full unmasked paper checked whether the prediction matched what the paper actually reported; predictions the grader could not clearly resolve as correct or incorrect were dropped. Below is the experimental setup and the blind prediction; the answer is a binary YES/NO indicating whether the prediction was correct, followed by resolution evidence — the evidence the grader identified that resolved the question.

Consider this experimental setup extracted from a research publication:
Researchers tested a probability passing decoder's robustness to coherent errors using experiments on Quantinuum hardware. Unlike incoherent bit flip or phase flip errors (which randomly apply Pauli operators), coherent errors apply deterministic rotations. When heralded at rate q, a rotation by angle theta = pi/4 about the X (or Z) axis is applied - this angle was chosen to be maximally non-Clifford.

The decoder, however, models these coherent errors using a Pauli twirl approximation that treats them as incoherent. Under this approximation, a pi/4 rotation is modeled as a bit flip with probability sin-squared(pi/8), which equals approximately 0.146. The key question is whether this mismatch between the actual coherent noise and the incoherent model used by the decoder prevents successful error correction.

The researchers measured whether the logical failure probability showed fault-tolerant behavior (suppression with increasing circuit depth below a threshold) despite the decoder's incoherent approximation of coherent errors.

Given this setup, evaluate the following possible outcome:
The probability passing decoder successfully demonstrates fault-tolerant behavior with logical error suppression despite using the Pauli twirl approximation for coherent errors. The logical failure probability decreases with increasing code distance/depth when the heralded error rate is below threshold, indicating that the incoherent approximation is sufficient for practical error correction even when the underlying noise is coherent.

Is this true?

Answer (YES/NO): NO